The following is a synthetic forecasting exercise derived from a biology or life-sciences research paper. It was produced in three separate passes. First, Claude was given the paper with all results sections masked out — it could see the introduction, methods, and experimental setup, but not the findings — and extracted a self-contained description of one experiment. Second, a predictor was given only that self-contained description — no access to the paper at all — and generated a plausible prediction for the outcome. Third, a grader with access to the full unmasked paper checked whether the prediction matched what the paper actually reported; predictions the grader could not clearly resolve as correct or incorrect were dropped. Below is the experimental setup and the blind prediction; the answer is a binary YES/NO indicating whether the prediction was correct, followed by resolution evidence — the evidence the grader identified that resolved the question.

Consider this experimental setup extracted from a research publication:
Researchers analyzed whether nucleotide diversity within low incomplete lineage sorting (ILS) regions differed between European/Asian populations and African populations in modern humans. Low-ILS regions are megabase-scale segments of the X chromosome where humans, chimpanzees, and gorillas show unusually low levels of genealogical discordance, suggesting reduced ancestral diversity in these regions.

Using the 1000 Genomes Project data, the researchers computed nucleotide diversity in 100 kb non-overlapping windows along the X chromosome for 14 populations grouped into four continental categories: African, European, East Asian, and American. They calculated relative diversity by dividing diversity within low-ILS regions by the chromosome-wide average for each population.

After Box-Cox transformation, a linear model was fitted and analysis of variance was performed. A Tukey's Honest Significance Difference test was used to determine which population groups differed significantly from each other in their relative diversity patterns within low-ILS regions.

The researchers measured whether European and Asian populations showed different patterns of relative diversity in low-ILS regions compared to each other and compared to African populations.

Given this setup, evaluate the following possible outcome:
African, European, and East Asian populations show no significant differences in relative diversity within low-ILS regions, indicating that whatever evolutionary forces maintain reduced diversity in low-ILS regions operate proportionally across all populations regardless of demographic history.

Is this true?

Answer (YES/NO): NO